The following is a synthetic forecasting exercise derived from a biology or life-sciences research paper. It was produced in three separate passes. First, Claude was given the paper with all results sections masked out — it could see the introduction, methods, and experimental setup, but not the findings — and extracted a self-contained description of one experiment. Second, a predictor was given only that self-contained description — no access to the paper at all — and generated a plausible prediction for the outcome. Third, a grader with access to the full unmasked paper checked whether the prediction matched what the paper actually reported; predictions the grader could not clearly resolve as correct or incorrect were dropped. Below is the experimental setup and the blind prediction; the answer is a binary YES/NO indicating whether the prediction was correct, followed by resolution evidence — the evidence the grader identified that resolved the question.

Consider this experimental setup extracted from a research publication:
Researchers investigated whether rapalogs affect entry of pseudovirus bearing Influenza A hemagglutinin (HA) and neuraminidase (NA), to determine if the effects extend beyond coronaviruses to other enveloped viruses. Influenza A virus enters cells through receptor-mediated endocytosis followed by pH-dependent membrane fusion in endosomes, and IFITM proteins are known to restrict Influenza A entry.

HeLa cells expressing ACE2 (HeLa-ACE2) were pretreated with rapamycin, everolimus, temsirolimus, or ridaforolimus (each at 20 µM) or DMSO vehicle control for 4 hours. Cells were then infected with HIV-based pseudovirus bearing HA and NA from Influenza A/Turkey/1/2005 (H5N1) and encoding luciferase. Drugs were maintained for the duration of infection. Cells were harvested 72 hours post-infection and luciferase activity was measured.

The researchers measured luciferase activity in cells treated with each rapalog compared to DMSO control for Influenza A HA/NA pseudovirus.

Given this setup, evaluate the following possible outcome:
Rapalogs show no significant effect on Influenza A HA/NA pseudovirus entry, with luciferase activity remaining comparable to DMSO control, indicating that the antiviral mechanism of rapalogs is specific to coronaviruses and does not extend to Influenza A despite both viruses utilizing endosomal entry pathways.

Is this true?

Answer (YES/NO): NO